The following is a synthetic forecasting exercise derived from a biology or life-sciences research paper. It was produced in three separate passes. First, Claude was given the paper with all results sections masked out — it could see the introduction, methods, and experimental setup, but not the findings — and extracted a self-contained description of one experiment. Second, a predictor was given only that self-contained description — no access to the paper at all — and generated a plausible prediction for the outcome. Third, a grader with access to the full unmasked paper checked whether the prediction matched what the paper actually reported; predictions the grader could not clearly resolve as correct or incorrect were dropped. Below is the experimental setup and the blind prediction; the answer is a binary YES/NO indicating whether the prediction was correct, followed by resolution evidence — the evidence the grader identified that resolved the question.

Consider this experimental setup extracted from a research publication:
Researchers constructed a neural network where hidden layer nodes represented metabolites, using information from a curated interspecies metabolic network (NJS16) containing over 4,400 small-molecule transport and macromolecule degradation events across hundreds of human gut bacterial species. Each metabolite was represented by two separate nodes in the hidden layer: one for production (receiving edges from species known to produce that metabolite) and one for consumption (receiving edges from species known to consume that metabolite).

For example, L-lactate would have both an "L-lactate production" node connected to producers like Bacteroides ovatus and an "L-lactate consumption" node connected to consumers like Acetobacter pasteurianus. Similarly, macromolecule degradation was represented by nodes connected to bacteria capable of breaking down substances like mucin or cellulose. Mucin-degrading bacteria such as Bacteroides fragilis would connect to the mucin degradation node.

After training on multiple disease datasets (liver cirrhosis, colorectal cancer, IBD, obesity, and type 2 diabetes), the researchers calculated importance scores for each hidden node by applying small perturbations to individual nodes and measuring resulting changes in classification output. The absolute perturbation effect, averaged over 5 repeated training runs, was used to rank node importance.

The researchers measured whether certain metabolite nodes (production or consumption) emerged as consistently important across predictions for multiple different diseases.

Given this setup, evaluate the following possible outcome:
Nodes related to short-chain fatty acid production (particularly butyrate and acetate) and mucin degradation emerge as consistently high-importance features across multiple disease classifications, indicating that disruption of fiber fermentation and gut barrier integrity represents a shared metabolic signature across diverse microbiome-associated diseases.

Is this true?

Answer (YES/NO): NO